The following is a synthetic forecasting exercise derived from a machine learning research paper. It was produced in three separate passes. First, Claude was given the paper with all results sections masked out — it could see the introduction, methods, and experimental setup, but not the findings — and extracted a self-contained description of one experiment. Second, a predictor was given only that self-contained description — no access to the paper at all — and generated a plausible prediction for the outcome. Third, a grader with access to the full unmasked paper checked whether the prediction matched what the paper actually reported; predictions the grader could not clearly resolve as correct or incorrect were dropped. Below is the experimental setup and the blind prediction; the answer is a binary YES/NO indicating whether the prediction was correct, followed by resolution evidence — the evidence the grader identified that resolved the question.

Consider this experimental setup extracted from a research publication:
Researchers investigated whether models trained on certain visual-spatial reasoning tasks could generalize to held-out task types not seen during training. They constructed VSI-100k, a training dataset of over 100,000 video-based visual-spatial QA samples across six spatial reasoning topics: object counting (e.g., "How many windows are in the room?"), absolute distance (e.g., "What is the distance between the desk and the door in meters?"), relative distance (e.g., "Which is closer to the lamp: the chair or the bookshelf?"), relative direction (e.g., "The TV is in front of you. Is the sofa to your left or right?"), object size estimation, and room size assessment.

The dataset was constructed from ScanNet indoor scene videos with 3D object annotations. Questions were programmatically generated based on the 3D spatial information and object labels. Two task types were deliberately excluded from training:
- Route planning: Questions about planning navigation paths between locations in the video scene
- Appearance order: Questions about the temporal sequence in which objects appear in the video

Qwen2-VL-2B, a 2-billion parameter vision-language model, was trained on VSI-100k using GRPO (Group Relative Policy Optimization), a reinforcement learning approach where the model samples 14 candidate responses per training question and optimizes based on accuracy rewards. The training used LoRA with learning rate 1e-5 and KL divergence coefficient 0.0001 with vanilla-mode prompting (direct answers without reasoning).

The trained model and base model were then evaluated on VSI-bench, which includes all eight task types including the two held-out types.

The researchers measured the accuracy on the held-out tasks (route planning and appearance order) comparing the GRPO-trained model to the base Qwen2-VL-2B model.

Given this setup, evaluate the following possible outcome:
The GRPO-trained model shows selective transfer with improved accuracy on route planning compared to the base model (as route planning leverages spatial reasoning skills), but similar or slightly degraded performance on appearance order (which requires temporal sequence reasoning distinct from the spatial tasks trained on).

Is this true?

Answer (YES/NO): YES